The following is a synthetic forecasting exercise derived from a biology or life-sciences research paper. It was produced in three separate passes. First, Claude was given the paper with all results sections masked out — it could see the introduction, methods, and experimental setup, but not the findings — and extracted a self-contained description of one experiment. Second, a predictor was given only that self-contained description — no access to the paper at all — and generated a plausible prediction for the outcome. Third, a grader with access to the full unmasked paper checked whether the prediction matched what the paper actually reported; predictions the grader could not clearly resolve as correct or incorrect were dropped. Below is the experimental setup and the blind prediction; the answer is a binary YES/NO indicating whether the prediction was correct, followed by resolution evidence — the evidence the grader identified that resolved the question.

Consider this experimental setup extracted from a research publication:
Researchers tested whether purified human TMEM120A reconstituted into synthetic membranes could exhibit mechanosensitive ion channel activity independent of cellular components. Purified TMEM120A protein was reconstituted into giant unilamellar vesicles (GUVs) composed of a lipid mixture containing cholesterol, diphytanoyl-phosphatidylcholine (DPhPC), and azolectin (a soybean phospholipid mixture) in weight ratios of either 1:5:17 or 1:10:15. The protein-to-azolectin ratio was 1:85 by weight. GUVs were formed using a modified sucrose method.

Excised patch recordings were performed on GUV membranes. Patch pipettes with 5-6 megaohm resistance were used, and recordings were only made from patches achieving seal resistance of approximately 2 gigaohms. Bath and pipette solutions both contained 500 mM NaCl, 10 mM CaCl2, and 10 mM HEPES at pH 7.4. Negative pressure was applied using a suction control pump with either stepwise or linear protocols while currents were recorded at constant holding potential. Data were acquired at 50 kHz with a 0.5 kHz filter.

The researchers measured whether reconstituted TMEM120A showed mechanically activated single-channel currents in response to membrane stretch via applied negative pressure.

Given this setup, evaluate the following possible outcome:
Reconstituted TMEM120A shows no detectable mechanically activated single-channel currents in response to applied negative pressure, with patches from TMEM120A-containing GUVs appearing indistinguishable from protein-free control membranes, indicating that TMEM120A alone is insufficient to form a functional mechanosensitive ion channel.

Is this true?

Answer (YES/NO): NO